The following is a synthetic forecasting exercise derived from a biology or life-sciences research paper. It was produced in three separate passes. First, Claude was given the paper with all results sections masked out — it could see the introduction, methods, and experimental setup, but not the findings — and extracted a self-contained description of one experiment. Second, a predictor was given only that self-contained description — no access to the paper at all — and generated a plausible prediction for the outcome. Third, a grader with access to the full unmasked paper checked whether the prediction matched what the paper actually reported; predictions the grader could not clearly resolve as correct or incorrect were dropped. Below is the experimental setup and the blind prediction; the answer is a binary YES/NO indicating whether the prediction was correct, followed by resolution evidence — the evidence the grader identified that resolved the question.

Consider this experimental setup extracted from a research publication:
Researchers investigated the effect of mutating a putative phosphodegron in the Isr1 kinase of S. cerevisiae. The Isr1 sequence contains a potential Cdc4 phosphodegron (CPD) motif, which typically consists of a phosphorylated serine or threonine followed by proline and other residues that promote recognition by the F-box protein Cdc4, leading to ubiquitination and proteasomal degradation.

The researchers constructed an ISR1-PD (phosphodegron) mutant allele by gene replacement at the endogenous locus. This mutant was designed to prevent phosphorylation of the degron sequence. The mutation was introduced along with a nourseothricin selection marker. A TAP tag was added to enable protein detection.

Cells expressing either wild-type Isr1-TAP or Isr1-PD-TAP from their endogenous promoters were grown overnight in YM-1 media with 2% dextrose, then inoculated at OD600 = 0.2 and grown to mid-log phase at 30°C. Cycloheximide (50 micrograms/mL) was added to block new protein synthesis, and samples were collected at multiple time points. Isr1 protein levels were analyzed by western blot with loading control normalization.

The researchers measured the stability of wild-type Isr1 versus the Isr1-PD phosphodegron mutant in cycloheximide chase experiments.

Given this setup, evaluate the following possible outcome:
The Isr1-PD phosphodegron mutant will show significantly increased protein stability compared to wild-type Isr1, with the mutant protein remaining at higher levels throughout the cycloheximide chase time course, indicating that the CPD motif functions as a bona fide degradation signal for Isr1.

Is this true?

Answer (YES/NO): YES